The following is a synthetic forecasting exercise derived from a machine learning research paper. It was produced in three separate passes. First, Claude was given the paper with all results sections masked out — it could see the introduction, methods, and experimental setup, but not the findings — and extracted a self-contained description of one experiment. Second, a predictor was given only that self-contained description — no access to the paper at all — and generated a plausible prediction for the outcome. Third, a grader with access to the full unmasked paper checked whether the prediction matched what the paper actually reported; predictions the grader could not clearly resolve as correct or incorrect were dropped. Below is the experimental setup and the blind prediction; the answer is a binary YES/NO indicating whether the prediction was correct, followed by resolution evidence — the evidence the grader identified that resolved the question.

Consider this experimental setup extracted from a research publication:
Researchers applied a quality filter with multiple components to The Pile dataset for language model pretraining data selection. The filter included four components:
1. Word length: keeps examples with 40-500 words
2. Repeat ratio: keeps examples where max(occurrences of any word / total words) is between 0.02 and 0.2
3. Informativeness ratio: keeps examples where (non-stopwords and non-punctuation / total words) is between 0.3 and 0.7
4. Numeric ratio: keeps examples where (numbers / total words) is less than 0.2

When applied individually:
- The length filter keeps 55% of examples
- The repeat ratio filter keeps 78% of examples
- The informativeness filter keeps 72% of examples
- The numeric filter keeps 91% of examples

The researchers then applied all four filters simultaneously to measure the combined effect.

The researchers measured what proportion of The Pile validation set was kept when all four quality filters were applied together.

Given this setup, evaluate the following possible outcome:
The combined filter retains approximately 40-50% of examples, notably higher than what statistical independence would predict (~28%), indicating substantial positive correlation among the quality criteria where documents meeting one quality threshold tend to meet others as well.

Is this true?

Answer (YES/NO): NO